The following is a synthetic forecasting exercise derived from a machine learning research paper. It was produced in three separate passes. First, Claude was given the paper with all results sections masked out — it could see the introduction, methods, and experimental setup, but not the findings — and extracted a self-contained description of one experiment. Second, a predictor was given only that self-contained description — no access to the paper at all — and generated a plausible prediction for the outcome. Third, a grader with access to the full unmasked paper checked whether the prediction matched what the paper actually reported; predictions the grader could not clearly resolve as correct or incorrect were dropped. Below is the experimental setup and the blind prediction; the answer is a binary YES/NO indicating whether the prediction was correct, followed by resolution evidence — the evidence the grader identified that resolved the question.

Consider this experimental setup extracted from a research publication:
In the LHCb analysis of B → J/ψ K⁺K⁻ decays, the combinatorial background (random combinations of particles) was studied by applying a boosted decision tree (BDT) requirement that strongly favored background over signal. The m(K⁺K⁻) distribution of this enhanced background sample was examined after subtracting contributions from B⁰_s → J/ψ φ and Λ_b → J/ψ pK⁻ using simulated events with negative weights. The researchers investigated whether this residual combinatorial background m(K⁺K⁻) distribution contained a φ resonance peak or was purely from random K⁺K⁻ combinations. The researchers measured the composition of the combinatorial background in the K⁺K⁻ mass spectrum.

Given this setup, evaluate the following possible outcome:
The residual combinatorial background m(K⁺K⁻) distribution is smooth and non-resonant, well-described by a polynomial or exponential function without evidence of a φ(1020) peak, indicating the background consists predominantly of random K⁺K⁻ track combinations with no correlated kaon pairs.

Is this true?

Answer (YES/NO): NO